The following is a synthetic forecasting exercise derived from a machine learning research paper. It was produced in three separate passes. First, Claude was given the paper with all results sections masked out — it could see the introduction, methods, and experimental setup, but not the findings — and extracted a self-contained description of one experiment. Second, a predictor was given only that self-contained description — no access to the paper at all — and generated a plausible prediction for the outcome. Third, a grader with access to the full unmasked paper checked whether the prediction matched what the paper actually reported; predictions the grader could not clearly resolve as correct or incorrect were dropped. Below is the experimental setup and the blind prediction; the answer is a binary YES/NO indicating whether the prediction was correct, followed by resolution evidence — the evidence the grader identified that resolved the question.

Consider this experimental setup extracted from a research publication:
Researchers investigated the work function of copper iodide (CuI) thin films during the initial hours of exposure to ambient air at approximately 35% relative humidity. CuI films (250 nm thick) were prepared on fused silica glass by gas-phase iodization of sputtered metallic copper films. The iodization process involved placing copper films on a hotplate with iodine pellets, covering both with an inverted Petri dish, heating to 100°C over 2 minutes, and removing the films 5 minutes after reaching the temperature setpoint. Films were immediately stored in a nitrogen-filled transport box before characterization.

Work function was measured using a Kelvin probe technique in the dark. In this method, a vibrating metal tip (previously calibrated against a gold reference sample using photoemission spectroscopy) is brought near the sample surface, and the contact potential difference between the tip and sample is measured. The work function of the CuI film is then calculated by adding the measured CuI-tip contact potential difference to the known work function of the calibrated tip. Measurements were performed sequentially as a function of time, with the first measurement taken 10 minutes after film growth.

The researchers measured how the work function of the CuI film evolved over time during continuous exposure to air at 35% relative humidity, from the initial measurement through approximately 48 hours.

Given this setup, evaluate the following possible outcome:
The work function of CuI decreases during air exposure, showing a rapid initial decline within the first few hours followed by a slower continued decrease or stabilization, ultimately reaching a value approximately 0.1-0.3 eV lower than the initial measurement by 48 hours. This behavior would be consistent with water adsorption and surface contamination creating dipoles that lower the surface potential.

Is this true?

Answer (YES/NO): NO